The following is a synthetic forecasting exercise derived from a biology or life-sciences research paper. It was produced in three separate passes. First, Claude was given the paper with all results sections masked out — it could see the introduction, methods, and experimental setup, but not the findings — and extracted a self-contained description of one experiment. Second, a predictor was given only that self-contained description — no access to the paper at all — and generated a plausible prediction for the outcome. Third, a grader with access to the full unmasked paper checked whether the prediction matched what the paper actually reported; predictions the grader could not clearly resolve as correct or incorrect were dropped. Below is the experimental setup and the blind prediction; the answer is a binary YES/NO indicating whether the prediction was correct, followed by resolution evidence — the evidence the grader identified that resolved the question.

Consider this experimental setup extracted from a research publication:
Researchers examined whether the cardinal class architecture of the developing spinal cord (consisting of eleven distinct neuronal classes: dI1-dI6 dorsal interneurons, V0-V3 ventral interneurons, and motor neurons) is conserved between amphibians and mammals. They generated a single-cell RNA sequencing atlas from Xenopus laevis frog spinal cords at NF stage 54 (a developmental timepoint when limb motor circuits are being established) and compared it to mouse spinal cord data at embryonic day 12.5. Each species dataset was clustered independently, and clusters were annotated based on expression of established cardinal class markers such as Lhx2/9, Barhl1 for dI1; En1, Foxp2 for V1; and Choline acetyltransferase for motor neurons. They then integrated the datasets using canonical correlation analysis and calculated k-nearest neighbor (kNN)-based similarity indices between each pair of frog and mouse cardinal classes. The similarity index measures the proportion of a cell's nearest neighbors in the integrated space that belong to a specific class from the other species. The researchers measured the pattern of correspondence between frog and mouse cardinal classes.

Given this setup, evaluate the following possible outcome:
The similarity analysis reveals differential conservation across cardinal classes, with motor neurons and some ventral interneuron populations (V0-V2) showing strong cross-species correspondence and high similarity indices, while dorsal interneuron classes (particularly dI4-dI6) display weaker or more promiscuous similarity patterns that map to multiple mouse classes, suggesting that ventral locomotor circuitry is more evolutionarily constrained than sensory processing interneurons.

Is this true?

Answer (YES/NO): NO